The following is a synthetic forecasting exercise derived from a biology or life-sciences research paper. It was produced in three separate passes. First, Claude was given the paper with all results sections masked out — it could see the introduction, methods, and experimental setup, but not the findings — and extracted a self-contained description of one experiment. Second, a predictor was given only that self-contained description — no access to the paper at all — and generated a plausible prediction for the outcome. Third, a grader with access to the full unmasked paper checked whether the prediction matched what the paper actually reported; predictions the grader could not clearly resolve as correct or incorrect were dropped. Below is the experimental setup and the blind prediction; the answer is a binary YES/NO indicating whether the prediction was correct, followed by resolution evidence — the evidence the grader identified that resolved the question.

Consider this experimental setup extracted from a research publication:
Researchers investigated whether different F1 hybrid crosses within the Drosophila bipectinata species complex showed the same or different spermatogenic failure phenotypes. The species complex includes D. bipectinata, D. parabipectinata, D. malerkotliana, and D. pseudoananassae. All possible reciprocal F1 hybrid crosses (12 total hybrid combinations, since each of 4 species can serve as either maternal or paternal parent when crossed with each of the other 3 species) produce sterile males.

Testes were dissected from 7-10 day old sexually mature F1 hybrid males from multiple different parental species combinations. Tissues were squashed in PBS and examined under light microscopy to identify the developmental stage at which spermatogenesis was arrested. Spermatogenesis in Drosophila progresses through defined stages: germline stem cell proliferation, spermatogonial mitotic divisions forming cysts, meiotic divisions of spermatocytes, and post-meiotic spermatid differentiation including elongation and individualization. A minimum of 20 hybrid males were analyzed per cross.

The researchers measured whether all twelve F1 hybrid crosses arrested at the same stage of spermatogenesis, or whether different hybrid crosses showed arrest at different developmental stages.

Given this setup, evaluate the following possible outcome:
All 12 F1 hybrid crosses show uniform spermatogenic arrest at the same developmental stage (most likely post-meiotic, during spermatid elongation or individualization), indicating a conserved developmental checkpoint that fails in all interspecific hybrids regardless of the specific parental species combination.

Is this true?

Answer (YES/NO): NO